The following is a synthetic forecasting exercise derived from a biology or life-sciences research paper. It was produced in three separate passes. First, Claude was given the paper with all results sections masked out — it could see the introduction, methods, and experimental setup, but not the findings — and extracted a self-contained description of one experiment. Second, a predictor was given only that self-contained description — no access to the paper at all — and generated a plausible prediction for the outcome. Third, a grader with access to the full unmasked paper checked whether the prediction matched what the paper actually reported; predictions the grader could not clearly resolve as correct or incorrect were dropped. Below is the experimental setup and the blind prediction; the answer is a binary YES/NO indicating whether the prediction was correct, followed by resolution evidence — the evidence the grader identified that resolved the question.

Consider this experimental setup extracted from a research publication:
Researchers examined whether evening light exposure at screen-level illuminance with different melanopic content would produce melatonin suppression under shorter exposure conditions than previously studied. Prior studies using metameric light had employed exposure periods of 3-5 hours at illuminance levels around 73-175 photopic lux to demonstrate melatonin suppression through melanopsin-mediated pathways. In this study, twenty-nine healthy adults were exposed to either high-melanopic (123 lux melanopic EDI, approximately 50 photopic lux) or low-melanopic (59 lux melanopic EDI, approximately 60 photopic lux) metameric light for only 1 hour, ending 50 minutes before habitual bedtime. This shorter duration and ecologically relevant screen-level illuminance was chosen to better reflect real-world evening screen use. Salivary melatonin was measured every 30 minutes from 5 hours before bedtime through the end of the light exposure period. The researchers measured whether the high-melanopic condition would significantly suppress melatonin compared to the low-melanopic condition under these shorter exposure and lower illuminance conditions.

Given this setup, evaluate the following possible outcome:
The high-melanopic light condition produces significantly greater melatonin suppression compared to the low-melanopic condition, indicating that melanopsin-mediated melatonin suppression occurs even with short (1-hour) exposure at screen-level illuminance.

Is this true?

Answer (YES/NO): YES